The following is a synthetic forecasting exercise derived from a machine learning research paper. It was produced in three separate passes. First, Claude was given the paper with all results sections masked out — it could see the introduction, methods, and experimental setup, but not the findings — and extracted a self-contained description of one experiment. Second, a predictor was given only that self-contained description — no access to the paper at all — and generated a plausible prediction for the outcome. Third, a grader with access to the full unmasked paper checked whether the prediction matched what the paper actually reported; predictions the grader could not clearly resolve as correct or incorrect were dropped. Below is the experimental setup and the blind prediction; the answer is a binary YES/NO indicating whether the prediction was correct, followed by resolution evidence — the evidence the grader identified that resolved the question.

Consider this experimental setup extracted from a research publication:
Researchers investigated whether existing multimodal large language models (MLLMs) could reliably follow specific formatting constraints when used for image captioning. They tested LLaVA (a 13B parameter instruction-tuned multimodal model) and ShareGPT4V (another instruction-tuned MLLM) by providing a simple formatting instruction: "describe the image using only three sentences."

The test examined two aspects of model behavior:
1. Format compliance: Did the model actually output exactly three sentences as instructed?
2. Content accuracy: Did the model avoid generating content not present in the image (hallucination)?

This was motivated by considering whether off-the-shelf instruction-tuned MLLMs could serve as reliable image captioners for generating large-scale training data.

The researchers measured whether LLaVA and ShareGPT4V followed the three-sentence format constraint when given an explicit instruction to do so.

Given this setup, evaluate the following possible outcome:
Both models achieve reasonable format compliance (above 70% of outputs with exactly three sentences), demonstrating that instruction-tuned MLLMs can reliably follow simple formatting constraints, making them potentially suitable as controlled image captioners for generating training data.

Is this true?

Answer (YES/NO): NO